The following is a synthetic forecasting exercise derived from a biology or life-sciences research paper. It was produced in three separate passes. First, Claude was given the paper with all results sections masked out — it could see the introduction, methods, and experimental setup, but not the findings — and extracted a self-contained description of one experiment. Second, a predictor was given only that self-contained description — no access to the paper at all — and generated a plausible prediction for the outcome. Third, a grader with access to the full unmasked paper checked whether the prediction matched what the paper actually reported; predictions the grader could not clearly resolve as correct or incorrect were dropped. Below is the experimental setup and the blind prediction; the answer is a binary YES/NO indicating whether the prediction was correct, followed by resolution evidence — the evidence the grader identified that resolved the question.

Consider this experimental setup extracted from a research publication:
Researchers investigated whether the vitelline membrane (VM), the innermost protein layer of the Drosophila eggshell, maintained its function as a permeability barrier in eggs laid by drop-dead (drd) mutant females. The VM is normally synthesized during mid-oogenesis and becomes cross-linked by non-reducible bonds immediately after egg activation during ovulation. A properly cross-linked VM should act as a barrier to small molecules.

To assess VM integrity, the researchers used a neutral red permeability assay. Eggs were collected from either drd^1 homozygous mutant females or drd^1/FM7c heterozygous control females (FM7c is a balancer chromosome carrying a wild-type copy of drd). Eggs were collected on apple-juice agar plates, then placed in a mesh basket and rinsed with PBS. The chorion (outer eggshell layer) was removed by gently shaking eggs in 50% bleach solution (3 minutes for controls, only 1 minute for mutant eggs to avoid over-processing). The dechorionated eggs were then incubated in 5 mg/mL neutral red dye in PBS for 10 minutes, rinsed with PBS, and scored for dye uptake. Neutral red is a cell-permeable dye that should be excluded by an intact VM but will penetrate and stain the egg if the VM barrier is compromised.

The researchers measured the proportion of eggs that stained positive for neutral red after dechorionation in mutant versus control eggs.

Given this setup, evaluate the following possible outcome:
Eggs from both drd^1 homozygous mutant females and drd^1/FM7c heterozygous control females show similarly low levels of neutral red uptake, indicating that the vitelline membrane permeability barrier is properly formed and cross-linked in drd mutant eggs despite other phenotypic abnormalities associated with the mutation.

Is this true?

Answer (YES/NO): NO